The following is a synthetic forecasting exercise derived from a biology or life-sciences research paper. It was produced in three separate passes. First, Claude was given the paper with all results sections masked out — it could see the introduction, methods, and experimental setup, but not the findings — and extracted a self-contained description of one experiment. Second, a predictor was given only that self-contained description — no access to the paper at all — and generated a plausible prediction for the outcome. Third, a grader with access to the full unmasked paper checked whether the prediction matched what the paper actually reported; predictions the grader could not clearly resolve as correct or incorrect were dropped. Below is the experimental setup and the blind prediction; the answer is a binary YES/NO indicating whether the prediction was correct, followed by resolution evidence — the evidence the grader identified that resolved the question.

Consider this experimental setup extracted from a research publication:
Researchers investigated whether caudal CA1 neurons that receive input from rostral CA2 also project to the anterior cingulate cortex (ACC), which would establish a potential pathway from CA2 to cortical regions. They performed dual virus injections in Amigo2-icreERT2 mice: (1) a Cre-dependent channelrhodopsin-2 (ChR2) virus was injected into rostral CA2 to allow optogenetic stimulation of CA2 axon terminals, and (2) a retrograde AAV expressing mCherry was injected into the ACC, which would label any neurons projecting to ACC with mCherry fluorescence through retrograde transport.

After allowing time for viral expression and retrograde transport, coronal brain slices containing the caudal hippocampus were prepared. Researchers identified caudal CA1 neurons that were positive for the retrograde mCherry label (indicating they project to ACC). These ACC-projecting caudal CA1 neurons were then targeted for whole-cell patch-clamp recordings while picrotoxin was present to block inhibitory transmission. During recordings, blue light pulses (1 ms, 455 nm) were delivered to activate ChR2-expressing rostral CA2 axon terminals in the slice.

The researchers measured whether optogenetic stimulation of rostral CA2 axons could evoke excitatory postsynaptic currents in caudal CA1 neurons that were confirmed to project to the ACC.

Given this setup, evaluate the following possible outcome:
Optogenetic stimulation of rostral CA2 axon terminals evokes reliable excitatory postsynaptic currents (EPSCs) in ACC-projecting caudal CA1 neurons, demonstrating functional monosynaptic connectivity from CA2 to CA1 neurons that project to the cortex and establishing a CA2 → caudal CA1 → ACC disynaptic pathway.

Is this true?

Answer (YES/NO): YES